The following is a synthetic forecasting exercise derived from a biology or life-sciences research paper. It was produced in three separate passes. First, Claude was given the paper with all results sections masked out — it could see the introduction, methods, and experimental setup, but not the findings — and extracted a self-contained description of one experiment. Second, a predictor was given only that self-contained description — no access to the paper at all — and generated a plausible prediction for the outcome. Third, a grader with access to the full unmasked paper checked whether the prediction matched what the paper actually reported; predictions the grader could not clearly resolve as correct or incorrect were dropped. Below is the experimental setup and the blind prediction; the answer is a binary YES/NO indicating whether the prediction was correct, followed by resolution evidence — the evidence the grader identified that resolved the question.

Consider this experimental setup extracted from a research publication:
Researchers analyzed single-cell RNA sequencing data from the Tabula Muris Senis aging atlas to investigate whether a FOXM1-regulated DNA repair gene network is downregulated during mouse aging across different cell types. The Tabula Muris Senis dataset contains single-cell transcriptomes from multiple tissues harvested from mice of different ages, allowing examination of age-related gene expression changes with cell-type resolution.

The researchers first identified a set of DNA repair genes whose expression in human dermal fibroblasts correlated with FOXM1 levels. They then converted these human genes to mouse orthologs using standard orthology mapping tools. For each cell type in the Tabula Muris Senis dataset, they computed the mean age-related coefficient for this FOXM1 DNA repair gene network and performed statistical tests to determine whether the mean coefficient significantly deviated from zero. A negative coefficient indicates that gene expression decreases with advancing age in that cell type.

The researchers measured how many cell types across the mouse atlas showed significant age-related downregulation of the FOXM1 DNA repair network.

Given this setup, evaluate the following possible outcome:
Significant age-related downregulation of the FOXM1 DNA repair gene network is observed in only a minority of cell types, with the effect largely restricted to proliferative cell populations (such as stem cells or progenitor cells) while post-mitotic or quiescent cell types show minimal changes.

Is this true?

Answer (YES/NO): NO